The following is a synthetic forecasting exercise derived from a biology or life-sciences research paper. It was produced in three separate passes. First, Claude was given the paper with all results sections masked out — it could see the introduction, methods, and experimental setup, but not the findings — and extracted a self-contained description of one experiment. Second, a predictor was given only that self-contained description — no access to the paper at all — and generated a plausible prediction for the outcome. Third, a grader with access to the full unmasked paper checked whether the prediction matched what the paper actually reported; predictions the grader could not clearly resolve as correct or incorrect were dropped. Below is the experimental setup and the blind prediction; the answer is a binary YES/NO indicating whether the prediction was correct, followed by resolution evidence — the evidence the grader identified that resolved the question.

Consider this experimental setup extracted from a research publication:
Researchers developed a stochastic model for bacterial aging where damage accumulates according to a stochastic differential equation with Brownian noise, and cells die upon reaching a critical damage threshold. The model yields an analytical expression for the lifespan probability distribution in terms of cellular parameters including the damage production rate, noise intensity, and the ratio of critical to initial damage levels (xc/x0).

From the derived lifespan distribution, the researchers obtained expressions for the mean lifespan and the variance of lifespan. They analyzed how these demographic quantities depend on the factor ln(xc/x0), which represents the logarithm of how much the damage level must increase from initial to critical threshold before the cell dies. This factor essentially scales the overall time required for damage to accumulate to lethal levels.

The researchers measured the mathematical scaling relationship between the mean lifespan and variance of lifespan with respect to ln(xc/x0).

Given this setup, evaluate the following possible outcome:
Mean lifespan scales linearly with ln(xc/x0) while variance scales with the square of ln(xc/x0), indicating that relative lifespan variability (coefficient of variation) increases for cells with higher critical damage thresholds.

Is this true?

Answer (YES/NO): NO